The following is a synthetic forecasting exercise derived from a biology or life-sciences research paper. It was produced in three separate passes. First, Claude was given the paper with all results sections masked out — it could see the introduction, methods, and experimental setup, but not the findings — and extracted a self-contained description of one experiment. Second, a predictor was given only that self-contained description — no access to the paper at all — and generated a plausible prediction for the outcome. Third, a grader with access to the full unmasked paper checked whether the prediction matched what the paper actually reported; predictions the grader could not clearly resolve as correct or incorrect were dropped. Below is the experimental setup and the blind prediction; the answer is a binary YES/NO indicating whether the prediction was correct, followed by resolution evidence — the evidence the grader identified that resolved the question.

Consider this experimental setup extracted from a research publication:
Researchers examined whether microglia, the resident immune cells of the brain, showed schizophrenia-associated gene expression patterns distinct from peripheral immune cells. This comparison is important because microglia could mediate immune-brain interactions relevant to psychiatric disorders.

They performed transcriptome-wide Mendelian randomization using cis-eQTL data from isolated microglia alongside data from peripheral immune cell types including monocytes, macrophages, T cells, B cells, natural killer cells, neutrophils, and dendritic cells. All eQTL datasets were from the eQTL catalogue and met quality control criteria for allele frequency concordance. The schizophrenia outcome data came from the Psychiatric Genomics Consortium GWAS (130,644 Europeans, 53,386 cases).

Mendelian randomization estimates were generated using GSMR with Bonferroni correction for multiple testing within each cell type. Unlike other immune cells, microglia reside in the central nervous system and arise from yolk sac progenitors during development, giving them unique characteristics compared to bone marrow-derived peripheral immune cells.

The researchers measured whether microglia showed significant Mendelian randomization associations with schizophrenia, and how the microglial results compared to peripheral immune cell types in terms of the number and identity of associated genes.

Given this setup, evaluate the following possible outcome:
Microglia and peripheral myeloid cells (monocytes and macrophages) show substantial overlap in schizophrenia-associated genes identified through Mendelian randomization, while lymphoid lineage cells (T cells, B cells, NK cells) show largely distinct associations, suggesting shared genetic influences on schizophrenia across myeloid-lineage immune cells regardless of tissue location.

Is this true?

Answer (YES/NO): NO